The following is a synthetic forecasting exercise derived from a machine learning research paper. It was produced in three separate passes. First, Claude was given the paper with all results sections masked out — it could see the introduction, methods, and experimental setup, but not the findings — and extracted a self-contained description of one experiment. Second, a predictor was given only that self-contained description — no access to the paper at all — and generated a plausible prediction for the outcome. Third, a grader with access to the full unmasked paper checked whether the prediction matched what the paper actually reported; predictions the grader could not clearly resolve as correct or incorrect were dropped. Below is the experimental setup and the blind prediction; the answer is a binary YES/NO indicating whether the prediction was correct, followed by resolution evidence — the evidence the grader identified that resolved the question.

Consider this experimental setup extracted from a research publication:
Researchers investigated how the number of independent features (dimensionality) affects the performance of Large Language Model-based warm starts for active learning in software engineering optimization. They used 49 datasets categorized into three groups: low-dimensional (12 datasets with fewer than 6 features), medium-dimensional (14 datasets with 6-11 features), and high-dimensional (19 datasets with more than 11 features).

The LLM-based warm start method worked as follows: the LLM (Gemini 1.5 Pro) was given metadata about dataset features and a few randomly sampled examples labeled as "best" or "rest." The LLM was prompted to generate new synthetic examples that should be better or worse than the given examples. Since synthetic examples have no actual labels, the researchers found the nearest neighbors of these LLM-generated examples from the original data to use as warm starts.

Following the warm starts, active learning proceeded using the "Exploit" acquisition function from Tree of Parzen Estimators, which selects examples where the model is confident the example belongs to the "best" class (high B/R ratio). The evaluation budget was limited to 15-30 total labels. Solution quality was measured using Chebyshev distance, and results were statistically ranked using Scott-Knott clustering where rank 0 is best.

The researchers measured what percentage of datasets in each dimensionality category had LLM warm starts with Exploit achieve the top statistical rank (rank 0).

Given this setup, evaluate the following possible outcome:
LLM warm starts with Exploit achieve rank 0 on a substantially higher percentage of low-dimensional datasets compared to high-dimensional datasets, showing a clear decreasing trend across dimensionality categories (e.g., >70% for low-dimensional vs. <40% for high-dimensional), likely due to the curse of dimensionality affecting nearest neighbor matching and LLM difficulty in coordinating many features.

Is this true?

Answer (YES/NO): YES